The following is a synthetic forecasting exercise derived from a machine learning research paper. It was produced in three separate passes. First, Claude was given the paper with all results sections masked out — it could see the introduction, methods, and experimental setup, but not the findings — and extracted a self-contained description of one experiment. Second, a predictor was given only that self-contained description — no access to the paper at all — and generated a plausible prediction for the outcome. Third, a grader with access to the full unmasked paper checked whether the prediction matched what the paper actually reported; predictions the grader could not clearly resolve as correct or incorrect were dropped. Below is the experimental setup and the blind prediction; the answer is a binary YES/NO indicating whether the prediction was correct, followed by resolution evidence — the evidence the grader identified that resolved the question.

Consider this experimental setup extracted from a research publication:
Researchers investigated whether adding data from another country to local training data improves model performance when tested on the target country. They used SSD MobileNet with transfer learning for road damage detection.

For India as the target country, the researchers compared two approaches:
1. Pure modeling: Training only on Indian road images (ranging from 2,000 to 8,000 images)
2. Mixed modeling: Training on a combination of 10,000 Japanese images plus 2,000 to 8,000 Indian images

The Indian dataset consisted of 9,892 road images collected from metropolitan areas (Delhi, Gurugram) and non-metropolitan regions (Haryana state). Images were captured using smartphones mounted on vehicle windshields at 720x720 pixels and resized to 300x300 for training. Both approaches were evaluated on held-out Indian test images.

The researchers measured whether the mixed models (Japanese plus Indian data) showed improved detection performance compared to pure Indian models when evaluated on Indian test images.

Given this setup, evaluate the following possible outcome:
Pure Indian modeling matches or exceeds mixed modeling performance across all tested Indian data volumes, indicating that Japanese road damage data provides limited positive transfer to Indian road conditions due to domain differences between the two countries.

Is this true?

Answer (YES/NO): YES